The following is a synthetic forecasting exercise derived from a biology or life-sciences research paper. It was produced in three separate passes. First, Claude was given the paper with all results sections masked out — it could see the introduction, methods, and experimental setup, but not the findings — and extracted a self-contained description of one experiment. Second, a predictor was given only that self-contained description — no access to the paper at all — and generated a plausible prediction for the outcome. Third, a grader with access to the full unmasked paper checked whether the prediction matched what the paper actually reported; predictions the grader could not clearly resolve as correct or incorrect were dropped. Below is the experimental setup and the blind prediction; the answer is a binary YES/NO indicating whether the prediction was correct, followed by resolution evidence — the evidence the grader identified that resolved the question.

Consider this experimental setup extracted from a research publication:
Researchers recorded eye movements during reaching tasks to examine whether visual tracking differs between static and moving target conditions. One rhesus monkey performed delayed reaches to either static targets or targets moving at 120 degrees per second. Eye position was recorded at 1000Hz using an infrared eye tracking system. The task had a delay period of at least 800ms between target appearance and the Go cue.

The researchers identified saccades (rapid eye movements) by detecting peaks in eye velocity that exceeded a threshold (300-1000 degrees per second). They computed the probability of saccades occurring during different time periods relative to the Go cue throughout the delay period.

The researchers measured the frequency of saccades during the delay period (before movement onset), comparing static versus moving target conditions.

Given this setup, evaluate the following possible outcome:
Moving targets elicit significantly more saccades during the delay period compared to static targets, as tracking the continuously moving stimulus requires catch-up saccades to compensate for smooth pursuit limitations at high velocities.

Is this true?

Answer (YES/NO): YES